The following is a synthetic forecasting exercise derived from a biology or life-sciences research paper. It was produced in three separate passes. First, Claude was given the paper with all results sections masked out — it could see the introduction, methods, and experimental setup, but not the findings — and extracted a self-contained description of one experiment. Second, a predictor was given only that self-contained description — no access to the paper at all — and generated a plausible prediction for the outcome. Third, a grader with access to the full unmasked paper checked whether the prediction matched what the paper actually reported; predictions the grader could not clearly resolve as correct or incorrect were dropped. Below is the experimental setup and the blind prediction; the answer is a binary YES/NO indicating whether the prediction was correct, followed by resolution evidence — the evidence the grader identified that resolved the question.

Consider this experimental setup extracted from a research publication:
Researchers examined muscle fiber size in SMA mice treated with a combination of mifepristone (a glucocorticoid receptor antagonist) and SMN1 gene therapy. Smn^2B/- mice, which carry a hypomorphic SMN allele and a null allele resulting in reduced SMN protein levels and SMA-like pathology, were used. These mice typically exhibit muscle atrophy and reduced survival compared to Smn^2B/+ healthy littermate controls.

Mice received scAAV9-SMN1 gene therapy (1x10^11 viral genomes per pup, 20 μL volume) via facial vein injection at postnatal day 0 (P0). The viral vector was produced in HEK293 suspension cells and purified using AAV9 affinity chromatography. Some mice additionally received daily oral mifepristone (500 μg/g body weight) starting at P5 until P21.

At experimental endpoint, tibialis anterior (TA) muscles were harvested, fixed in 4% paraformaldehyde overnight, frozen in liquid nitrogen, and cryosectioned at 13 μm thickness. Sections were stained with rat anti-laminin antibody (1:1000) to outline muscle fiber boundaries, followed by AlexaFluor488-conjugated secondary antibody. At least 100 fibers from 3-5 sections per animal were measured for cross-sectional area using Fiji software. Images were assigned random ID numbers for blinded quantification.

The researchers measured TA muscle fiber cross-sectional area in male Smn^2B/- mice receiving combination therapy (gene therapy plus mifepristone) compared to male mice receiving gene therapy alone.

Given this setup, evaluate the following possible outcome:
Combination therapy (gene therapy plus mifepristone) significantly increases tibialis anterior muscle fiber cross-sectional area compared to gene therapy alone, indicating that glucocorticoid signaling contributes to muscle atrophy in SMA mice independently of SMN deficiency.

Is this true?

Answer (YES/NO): NO